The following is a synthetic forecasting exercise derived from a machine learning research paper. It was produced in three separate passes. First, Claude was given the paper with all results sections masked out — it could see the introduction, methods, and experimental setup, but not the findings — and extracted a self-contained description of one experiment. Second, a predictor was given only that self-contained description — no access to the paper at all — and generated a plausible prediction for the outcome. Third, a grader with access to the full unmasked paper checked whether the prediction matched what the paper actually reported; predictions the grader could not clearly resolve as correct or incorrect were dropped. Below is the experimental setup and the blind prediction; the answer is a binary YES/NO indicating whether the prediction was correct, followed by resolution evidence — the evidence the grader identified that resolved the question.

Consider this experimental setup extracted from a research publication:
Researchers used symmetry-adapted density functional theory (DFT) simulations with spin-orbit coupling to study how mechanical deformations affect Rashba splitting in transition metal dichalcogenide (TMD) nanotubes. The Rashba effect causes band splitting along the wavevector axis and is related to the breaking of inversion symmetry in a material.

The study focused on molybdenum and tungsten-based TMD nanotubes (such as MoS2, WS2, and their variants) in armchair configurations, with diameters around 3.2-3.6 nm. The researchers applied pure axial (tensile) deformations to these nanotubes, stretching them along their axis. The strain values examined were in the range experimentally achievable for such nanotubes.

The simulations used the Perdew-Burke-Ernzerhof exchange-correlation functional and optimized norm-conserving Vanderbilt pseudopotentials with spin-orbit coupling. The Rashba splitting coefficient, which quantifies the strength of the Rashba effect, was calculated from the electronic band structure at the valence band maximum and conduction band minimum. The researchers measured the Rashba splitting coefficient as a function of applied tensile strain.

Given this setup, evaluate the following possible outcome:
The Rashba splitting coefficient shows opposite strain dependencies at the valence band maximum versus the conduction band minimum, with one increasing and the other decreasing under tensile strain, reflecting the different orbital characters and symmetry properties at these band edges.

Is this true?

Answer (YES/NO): NO